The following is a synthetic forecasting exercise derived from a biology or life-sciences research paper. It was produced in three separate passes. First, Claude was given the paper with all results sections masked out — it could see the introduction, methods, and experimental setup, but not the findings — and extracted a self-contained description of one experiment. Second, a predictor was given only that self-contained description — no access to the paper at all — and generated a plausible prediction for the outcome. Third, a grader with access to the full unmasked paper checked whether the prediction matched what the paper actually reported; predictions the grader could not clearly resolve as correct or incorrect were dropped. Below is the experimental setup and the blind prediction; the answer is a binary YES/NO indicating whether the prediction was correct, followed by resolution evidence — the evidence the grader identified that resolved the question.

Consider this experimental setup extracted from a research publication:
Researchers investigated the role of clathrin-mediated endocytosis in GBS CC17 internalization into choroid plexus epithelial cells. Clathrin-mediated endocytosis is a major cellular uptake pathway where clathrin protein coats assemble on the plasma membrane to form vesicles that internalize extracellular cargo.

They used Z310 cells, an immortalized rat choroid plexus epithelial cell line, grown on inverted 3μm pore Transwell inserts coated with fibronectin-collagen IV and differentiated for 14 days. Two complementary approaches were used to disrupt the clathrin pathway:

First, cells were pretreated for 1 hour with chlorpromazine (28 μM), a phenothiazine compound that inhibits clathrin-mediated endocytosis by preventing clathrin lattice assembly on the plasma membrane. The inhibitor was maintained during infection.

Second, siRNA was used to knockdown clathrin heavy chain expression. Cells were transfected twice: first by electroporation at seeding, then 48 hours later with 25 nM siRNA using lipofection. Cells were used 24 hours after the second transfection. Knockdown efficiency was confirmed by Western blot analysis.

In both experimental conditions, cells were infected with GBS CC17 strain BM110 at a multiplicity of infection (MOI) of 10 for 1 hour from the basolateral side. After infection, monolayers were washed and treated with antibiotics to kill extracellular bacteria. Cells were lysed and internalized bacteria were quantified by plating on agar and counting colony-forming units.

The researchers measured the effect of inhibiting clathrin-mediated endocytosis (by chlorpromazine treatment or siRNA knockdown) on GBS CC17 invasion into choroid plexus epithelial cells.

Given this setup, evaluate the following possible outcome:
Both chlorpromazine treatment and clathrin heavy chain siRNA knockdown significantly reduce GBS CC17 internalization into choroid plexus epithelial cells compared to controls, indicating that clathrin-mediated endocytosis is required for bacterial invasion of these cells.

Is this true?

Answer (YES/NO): YES